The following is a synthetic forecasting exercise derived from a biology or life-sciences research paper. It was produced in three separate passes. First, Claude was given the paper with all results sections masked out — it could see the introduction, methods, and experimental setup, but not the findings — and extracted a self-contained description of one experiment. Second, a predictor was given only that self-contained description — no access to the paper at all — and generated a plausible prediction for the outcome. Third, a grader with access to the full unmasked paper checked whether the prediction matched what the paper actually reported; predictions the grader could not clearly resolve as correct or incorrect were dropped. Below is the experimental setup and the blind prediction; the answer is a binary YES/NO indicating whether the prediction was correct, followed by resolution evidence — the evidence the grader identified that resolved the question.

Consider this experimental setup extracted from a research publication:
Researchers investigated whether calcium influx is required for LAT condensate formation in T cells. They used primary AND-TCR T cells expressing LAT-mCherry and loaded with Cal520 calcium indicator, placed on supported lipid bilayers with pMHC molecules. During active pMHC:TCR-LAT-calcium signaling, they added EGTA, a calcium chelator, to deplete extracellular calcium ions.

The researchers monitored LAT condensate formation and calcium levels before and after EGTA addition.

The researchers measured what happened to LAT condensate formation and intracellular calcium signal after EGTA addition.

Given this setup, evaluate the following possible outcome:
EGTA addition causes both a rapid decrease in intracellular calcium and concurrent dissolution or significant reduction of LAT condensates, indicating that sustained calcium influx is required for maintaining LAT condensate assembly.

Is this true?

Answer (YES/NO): NO